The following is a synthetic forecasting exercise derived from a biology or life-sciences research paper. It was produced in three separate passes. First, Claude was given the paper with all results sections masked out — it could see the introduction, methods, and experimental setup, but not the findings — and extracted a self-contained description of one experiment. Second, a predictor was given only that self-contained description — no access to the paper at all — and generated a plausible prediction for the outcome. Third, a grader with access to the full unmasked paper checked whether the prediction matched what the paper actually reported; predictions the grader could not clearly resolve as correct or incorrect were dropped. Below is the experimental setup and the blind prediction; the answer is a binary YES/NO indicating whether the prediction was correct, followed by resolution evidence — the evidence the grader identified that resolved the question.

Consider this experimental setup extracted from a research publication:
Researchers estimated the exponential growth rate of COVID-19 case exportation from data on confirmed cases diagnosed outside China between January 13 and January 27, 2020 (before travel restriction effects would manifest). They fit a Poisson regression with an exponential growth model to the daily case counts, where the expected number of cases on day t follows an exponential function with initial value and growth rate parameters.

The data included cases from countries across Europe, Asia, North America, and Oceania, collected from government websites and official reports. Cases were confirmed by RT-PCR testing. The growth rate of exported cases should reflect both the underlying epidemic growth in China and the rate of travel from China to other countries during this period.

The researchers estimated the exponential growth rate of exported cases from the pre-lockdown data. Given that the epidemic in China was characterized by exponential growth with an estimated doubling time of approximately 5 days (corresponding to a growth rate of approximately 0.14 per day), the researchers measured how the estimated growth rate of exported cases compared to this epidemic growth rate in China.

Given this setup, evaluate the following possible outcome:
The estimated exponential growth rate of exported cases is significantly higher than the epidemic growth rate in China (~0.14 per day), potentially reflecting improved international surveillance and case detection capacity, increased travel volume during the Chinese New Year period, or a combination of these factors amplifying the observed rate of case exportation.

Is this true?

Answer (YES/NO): NO